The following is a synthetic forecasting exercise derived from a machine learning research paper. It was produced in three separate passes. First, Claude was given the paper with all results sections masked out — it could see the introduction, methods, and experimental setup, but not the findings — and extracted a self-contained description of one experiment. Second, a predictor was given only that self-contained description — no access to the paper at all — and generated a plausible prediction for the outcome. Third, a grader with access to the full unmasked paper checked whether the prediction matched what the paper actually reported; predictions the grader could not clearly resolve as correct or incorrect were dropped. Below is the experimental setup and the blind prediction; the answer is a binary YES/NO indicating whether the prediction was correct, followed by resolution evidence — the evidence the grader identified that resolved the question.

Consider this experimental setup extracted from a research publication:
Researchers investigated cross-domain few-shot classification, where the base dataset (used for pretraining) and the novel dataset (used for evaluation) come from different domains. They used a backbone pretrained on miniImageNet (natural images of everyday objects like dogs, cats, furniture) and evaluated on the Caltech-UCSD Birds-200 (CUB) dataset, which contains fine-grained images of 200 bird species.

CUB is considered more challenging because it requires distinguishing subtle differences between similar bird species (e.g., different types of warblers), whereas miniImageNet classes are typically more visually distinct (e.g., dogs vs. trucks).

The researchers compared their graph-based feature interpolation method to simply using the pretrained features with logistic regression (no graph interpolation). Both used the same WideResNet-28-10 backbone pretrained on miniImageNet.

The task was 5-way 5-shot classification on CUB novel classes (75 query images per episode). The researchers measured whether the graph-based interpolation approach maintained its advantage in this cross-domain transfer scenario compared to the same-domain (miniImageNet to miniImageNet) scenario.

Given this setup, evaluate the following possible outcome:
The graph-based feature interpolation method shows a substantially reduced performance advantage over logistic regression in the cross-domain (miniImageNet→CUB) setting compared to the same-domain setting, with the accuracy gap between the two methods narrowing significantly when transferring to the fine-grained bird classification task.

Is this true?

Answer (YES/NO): NO